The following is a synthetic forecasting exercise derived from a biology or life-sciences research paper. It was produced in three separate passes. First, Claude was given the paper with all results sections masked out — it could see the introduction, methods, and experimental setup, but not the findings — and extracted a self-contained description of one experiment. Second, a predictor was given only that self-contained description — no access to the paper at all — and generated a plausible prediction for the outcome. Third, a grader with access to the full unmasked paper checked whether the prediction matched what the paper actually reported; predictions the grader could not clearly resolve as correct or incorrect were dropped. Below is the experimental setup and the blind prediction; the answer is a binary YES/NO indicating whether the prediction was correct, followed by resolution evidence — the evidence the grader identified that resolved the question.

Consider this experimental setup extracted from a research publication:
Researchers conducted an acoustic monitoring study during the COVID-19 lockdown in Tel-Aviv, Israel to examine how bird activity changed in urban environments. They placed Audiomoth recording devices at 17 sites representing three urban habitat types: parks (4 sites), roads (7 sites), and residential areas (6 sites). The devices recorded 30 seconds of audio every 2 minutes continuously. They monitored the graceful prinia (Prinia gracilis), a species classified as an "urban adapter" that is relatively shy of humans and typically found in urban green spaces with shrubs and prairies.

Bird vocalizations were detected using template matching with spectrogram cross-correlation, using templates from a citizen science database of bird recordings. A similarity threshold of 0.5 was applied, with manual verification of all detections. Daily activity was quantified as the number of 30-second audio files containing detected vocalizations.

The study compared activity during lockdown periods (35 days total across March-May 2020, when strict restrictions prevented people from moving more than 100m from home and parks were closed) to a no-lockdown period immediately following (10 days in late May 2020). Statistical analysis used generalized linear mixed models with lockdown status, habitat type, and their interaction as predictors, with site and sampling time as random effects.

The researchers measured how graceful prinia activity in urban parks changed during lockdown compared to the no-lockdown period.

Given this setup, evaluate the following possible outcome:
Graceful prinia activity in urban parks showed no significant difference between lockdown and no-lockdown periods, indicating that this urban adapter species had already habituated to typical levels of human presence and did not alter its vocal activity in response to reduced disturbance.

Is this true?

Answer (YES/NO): NO